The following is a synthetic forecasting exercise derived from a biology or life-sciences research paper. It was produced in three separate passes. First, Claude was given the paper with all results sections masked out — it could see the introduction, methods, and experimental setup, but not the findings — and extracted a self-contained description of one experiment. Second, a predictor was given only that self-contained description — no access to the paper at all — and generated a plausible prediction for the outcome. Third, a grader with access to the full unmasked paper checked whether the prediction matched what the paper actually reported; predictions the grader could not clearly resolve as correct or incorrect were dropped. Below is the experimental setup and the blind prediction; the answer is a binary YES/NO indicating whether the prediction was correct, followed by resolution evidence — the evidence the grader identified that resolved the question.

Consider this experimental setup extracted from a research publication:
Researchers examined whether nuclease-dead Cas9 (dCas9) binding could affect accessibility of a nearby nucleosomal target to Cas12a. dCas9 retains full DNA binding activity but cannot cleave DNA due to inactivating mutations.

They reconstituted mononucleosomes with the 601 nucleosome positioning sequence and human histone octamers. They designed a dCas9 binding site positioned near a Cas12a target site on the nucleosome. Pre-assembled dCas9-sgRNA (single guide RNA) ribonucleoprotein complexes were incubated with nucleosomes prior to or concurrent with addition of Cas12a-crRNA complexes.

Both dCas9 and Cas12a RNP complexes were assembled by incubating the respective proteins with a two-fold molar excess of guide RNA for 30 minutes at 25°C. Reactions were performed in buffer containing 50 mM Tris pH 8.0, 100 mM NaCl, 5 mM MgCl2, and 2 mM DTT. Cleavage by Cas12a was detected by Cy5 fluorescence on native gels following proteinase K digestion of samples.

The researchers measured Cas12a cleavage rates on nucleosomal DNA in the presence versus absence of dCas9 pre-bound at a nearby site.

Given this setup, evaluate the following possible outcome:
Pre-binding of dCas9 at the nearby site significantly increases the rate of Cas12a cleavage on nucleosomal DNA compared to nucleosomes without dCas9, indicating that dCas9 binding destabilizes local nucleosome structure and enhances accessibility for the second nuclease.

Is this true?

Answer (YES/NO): YES